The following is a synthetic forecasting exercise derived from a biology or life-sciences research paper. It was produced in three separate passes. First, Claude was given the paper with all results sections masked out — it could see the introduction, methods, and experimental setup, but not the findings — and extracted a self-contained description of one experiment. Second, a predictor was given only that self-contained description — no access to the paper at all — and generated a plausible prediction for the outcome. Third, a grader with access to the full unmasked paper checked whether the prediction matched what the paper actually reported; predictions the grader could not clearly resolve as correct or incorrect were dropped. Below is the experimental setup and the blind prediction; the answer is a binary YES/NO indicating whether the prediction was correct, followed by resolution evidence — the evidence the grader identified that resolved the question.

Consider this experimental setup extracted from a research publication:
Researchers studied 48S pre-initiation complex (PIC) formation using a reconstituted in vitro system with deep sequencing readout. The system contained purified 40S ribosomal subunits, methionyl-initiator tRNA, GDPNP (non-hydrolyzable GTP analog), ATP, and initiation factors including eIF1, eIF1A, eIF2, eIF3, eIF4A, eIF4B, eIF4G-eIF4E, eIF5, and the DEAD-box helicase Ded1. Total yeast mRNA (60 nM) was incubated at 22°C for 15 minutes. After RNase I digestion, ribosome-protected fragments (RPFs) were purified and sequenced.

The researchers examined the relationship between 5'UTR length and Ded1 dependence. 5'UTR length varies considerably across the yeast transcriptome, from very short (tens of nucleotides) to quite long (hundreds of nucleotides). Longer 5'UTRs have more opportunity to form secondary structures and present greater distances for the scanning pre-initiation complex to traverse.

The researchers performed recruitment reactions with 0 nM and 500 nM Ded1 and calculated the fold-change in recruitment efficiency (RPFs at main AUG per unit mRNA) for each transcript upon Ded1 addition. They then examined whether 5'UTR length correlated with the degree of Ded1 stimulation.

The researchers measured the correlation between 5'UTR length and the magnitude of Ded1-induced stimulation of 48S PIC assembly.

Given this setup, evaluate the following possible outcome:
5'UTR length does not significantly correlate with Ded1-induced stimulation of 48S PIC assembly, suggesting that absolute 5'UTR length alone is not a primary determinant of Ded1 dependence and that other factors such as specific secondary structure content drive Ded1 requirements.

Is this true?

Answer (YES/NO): NO